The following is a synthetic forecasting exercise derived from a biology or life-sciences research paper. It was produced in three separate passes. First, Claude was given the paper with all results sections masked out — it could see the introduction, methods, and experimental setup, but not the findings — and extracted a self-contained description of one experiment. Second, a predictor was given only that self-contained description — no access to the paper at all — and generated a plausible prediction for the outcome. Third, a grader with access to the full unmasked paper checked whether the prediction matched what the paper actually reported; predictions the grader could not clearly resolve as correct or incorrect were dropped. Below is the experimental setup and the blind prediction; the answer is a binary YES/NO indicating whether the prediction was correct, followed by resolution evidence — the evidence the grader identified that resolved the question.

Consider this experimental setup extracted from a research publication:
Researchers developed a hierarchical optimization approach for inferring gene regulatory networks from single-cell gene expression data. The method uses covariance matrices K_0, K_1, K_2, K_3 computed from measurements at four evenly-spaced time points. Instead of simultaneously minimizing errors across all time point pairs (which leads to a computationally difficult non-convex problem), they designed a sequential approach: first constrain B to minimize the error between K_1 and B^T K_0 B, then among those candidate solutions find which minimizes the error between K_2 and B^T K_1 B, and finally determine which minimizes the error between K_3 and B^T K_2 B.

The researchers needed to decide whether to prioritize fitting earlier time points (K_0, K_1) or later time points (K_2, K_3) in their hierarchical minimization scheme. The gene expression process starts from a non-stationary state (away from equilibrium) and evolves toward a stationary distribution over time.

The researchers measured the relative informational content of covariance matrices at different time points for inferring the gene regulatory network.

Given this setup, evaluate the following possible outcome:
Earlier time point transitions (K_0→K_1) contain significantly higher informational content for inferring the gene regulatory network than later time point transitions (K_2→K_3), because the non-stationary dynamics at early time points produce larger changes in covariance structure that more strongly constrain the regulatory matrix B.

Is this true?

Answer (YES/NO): YES